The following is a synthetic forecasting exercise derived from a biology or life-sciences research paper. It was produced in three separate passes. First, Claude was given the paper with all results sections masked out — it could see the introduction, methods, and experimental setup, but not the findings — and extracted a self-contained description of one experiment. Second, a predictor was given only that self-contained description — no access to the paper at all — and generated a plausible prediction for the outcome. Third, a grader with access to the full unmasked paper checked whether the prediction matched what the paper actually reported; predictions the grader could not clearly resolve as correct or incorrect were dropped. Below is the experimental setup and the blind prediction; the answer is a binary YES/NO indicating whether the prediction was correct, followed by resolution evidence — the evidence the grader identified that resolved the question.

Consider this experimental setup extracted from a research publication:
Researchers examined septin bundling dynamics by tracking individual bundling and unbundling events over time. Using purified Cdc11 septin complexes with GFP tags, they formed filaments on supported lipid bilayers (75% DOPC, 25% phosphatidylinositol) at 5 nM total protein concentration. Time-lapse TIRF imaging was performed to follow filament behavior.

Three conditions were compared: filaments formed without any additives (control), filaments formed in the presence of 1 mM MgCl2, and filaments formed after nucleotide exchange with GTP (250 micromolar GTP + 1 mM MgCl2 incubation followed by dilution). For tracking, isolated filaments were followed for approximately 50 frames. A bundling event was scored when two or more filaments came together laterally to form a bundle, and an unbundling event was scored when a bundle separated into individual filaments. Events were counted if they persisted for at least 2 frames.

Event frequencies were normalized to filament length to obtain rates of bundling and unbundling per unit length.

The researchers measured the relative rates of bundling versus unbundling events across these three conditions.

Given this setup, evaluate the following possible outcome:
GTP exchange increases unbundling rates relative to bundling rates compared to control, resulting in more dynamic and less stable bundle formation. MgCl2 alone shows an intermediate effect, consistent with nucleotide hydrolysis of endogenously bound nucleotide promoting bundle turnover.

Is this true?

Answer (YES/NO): NO